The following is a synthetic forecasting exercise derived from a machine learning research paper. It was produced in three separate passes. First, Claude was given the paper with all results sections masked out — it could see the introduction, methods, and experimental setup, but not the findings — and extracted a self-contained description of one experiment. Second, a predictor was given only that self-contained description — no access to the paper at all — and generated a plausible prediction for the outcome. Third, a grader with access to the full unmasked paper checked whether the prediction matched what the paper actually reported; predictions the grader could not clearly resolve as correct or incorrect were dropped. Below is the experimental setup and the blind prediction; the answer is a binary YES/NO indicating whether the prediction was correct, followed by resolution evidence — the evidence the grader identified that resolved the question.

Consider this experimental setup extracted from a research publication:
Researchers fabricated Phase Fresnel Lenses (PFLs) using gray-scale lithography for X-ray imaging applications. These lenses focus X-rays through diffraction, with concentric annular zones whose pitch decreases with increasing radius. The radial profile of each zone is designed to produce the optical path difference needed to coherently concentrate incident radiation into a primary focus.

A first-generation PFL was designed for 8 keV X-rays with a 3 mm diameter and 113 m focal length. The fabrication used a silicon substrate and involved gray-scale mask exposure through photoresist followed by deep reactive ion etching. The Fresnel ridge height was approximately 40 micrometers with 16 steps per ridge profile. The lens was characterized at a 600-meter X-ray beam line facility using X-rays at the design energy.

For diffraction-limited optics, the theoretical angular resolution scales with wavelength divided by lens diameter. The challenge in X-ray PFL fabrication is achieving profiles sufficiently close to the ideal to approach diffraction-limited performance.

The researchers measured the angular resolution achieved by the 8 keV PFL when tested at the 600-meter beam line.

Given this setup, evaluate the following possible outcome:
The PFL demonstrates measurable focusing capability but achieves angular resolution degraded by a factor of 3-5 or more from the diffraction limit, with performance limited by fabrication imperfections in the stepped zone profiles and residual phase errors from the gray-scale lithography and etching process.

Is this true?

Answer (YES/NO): NO